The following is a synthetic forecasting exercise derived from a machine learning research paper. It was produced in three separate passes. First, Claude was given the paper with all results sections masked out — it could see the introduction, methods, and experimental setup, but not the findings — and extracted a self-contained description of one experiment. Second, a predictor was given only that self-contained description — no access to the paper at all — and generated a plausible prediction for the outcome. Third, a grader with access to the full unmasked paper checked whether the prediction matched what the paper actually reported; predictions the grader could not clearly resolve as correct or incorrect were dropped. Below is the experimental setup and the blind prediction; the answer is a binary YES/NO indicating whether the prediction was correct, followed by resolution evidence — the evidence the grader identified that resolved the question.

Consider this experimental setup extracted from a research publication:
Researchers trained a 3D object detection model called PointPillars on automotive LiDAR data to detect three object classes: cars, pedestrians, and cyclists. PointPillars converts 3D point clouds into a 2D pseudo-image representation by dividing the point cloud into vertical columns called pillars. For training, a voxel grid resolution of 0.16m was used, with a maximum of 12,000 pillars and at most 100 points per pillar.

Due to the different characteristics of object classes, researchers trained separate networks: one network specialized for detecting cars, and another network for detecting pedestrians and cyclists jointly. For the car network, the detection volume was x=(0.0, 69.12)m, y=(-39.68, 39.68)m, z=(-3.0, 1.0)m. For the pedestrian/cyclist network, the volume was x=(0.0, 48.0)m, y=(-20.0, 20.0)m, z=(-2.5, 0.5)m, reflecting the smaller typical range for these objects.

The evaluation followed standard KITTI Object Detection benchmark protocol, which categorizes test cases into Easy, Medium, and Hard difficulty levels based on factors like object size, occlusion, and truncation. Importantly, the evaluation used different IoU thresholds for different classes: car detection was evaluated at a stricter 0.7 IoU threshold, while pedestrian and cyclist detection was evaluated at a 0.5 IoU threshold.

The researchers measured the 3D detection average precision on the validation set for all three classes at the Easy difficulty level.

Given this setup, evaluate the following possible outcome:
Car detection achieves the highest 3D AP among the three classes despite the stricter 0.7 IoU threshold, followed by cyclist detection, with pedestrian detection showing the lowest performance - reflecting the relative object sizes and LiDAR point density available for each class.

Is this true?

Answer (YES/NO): YES